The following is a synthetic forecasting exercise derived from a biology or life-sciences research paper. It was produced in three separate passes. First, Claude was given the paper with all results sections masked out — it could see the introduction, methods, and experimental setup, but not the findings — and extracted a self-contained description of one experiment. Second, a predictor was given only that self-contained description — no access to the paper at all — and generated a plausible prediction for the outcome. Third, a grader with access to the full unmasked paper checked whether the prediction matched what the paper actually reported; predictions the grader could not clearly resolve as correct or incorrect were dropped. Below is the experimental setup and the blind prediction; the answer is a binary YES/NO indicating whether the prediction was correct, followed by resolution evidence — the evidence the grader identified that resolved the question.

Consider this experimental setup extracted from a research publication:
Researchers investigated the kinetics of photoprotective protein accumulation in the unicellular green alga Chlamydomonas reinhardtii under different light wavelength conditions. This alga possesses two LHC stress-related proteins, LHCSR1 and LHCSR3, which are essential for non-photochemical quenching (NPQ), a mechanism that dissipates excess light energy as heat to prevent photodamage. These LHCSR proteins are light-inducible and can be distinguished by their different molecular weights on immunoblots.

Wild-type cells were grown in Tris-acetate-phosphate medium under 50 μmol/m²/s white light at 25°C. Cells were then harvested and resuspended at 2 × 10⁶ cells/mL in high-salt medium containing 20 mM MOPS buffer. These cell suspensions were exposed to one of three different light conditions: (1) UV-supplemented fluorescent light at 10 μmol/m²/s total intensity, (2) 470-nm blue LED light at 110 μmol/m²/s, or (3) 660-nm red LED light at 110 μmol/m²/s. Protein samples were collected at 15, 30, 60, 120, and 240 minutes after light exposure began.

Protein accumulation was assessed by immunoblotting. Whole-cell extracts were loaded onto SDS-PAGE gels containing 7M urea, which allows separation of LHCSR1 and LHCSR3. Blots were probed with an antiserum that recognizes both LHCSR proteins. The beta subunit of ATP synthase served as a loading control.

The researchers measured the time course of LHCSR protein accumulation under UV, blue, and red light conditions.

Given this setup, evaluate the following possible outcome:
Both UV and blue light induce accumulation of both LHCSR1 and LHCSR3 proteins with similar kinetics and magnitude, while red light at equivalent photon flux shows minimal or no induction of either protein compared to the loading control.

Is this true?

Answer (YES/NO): NO